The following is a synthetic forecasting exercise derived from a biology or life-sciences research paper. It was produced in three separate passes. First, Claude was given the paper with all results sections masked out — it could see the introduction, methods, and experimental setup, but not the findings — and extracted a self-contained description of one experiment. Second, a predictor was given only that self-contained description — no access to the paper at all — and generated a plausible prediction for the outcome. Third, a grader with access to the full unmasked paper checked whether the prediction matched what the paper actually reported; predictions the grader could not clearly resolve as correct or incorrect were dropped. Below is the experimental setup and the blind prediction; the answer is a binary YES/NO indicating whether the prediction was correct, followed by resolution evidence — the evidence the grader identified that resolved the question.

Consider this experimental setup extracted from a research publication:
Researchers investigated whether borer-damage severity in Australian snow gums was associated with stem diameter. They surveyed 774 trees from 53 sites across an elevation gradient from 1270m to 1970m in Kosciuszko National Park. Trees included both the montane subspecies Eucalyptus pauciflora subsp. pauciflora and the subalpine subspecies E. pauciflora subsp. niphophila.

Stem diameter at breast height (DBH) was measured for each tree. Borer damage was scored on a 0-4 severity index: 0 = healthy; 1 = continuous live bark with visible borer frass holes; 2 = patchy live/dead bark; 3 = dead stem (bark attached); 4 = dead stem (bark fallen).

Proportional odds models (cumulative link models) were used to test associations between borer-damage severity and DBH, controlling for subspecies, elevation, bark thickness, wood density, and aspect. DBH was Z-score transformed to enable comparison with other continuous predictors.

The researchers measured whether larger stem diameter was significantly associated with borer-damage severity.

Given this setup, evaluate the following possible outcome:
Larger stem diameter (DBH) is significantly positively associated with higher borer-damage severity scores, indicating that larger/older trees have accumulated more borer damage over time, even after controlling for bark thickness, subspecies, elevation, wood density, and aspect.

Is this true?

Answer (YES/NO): YES